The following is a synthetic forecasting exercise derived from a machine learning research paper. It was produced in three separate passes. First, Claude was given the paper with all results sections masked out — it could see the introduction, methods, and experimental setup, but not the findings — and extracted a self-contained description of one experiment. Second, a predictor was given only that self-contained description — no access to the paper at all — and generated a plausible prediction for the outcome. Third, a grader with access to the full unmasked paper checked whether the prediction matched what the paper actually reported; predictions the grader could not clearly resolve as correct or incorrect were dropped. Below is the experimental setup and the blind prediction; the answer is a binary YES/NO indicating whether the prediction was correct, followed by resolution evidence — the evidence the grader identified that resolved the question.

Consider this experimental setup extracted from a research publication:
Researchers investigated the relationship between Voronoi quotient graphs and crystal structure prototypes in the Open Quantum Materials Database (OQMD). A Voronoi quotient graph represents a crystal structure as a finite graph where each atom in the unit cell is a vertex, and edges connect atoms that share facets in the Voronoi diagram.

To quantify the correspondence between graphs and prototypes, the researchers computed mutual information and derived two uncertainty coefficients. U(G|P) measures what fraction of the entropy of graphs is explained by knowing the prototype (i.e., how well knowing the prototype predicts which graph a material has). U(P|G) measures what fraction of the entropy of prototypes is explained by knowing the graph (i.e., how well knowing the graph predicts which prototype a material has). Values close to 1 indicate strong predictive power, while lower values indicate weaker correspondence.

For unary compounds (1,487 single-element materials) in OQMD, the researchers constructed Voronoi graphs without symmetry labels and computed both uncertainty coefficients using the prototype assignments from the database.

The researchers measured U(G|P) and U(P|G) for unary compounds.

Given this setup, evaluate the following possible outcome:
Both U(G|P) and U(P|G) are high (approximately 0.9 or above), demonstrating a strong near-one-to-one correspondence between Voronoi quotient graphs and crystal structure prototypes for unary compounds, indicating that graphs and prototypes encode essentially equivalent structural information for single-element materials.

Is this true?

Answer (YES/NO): NO